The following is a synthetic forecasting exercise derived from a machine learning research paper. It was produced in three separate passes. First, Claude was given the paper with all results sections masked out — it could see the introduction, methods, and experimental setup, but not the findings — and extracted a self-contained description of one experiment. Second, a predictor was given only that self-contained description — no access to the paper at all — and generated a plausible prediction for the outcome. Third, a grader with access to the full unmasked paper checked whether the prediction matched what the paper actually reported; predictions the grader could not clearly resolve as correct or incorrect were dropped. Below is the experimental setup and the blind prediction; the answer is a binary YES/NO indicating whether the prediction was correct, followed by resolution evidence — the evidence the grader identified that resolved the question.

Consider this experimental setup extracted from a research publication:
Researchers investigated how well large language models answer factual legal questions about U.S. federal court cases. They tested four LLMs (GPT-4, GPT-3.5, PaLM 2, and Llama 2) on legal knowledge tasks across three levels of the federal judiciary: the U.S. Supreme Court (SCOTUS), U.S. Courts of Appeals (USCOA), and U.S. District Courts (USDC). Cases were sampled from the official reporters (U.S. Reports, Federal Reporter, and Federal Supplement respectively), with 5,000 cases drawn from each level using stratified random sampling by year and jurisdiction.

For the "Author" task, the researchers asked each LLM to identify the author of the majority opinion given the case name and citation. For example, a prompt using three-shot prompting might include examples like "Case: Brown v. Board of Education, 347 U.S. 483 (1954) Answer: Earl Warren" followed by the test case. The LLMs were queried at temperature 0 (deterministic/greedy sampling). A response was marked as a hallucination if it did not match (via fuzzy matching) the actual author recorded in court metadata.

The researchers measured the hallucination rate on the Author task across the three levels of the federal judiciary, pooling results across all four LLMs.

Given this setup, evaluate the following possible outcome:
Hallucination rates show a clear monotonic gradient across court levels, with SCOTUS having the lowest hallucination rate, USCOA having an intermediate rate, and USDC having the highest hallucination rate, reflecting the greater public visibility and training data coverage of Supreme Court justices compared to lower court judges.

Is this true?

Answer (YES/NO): YES